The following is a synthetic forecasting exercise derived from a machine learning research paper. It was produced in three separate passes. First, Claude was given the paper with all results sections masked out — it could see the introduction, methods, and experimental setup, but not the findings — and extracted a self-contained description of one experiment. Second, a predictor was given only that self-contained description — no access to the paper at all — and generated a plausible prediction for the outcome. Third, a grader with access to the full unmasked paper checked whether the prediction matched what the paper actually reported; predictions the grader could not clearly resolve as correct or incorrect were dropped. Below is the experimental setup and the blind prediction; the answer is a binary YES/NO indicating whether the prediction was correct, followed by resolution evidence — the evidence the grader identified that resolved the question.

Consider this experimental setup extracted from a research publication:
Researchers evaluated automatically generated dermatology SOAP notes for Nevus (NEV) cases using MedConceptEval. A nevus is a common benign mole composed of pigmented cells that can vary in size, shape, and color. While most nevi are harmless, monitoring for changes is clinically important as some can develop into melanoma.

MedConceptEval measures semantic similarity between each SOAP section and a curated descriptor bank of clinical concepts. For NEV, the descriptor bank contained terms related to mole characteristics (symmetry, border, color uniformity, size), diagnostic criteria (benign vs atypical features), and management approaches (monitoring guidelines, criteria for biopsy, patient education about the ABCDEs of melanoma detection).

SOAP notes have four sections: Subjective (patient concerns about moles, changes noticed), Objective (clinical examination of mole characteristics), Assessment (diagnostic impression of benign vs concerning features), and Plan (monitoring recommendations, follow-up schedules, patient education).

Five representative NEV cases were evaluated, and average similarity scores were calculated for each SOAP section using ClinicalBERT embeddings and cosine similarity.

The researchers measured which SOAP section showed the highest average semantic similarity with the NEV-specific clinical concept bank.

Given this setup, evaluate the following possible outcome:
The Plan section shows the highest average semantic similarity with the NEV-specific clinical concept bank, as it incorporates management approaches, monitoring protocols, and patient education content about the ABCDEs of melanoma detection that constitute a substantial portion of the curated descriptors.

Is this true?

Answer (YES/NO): YES